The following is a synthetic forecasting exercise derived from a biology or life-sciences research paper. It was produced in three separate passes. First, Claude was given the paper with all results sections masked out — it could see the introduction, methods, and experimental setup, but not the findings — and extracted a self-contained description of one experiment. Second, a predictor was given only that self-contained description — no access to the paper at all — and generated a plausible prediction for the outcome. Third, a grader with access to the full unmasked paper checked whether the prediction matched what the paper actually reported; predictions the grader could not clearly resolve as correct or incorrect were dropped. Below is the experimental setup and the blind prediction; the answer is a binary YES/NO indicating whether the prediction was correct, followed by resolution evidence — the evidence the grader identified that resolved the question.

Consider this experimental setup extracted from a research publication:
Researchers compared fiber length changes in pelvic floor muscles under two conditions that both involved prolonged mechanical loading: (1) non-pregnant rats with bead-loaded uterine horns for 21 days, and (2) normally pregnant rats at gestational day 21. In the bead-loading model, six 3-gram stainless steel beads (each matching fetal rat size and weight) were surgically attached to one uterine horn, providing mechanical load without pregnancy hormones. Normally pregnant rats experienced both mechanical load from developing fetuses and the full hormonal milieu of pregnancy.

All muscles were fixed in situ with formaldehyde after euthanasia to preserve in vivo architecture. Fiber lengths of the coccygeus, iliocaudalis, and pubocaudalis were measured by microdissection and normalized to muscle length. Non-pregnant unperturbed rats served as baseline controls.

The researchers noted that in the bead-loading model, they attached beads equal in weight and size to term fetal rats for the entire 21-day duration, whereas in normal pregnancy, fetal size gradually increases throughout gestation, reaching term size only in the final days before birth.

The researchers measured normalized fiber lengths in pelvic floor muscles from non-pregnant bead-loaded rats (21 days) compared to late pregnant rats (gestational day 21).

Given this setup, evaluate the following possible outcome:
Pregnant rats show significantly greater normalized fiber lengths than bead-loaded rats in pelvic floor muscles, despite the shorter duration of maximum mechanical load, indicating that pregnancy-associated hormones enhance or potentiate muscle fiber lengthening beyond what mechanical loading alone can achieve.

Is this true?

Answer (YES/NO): NO